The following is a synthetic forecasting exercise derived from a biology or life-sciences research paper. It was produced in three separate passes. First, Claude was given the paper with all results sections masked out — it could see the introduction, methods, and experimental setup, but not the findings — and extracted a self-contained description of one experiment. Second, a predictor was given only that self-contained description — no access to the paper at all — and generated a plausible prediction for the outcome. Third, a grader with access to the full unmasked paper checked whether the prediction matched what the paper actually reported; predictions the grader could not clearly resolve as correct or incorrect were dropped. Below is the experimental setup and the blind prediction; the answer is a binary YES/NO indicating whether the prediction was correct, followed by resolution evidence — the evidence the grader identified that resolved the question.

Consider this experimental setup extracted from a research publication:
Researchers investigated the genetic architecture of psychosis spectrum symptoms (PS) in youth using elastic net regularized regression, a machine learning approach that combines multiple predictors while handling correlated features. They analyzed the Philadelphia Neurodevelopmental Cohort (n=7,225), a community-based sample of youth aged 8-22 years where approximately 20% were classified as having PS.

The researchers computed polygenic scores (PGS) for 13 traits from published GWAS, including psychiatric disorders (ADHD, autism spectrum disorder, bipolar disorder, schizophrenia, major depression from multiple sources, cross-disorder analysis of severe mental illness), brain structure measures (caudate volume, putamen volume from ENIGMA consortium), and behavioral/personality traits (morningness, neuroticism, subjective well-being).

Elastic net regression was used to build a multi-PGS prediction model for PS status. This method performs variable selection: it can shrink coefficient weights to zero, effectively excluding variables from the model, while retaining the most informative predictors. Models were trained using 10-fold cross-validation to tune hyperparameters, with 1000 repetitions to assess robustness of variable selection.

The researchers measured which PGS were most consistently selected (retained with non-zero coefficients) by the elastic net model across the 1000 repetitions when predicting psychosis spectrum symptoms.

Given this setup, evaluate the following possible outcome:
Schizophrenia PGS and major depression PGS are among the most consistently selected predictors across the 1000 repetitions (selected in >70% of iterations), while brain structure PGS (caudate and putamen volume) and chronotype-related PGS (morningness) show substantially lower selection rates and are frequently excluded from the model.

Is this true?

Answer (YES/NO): NO